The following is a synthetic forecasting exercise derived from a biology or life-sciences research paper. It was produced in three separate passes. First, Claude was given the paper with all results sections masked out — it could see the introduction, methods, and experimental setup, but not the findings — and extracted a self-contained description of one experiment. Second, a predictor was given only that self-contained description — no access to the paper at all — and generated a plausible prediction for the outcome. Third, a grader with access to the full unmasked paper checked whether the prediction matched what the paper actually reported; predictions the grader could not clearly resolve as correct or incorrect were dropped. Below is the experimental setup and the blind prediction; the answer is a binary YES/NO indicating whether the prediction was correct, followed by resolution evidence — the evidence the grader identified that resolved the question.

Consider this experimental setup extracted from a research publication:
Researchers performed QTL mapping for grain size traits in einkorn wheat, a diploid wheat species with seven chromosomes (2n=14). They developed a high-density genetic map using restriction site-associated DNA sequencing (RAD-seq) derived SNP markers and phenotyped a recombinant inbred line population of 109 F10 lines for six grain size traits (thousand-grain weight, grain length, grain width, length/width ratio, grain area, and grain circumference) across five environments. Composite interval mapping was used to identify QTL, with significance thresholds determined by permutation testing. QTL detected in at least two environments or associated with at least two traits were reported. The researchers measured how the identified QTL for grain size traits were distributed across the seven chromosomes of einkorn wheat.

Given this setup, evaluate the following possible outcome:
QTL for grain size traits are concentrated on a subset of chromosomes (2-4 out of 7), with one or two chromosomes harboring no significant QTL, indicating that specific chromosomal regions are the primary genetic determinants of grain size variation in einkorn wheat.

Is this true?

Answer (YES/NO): NO